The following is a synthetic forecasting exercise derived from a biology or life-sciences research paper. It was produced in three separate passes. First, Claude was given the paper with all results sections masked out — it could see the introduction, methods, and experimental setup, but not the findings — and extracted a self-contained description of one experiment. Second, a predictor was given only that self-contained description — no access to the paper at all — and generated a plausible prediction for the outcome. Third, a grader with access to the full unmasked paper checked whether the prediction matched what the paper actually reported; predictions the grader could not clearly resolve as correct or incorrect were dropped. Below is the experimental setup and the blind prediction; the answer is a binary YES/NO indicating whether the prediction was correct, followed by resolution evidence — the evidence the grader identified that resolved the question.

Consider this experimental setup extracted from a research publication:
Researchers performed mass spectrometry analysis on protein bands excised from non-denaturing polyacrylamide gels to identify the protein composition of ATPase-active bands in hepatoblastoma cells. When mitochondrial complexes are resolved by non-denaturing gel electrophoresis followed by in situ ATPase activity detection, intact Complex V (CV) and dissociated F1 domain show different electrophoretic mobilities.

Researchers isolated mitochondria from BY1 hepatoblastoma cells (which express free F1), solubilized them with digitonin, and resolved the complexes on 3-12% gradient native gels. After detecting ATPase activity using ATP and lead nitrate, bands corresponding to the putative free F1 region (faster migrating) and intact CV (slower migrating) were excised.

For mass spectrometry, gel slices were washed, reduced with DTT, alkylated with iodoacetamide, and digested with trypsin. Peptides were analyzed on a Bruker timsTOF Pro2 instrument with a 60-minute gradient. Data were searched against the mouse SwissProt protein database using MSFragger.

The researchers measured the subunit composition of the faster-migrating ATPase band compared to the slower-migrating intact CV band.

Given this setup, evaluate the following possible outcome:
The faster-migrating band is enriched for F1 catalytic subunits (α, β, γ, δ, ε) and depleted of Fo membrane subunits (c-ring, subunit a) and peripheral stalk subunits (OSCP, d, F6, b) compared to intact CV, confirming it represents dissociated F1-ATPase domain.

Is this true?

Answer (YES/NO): NO